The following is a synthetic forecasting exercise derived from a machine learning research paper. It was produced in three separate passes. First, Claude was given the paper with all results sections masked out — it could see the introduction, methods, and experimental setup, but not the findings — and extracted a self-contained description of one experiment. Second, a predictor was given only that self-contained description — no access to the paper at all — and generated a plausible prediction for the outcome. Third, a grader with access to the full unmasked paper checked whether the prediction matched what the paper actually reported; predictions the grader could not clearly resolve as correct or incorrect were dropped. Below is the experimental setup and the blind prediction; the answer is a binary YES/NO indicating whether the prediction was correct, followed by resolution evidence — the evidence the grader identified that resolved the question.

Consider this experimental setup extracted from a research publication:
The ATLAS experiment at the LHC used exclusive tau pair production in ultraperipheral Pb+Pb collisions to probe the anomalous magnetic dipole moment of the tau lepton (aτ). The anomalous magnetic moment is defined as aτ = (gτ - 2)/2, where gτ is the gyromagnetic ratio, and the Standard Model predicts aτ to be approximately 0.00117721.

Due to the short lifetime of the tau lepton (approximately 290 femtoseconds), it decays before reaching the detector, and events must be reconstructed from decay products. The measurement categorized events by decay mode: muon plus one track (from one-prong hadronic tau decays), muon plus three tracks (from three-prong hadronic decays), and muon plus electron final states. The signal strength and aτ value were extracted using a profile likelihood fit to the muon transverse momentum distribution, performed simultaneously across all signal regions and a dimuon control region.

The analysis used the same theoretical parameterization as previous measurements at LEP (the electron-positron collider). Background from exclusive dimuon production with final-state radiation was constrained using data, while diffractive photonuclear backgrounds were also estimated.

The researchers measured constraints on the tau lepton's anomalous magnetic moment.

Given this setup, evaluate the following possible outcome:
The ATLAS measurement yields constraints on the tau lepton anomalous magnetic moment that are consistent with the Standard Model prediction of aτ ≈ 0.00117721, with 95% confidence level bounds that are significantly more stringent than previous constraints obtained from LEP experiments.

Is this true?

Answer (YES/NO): NO